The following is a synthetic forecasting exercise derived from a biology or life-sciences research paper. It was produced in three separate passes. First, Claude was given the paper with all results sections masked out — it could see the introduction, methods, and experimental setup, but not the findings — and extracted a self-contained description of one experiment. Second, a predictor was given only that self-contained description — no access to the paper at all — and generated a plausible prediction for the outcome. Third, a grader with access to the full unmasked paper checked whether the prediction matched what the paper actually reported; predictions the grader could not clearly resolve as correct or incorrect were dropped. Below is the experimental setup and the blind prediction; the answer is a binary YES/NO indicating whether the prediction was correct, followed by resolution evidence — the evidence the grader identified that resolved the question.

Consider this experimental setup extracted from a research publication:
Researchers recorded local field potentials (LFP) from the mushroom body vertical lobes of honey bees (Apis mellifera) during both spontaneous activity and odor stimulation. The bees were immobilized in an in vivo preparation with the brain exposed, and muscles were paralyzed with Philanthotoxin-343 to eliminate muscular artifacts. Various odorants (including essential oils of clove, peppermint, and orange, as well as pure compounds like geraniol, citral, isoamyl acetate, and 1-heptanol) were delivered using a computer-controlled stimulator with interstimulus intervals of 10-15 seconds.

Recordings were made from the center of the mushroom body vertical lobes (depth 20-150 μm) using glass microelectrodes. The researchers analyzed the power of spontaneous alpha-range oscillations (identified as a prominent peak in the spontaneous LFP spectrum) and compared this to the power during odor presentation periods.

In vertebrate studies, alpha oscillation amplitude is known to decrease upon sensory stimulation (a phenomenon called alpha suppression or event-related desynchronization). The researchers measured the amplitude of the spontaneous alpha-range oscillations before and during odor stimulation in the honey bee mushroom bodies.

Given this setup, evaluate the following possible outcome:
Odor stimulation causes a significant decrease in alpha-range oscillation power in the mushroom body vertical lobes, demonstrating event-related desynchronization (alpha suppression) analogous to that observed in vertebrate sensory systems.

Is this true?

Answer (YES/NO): YES